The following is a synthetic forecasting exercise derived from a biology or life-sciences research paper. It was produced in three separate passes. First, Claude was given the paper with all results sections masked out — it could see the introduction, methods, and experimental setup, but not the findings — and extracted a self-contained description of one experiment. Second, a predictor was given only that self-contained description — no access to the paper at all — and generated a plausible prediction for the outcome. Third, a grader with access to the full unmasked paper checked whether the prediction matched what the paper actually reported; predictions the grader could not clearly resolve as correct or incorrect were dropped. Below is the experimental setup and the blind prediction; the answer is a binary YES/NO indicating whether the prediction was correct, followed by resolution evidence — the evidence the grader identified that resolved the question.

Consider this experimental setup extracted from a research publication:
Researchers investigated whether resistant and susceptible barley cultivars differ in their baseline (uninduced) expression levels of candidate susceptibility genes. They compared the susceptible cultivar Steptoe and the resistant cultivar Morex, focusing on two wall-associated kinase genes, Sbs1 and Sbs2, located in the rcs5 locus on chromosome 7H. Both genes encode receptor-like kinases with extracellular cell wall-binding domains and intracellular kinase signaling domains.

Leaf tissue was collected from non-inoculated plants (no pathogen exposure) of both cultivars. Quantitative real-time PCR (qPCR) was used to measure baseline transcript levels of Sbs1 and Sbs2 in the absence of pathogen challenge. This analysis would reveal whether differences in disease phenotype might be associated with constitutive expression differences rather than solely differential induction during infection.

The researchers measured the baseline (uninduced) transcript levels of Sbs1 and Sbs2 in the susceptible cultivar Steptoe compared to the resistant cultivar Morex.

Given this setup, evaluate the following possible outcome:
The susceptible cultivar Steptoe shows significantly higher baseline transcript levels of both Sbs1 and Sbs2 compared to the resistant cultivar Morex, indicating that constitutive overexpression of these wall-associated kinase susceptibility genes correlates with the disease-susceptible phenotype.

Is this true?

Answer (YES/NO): NO